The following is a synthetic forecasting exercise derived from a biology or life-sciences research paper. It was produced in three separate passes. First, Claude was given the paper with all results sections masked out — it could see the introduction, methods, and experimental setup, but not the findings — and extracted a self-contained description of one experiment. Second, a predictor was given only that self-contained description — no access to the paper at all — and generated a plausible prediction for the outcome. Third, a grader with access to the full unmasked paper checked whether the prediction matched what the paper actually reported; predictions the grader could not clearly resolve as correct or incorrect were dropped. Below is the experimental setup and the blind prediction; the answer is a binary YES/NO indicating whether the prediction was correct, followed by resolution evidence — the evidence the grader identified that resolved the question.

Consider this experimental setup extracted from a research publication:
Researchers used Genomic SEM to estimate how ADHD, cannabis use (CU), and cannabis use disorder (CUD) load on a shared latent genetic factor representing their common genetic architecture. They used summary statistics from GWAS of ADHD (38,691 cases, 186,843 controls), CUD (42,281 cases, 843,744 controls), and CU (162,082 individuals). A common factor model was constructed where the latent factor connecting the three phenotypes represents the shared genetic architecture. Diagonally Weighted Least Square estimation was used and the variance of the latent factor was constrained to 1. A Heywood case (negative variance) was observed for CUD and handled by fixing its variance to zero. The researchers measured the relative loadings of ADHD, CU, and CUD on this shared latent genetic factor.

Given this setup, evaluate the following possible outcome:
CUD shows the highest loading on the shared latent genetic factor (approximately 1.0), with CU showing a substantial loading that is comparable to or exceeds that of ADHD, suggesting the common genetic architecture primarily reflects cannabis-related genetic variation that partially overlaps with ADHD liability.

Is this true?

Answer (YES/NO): NO